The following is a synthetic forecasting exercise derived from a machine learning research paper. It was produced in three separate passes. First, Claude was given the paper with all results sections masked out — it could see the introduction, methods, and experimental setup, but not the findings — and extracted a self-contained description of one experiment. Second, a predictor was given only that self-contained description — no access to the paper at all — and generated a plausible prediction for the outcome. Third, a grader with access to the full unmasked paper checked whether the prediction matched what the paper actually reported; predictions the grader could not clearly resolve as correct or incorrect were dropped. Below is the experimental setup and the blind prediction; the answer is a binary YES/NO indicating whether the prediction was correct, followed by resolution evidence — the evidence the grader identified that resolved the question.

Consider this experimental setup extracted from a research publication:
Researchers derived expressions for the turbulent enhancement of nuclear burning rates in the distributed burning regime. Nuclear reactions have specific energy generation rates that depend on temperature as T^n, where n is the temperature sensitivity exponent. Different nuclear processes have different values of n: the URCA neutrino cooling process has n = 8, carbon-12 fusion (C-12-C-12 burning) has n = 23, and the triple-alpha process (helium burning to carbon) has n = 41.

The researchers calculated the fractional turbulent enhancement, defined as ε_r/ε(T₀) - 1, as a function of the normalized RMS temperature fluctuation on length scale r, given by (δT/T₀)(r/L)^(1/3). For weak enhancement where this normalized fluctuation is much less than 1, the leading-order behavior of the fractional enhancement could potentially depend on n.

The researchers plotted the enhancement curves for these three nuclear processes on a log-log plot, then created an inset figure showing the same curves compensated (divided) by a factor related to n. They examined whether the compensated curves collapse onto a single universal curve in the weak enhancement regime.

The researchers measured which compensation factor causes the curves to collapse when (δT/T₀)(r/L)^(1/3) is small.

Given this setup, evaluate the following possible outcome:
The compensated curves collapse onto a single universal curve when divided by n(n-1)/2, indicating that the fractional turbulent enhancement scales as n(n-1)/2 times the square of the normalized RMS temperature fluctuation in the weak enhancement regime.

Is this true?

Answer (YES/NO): NO